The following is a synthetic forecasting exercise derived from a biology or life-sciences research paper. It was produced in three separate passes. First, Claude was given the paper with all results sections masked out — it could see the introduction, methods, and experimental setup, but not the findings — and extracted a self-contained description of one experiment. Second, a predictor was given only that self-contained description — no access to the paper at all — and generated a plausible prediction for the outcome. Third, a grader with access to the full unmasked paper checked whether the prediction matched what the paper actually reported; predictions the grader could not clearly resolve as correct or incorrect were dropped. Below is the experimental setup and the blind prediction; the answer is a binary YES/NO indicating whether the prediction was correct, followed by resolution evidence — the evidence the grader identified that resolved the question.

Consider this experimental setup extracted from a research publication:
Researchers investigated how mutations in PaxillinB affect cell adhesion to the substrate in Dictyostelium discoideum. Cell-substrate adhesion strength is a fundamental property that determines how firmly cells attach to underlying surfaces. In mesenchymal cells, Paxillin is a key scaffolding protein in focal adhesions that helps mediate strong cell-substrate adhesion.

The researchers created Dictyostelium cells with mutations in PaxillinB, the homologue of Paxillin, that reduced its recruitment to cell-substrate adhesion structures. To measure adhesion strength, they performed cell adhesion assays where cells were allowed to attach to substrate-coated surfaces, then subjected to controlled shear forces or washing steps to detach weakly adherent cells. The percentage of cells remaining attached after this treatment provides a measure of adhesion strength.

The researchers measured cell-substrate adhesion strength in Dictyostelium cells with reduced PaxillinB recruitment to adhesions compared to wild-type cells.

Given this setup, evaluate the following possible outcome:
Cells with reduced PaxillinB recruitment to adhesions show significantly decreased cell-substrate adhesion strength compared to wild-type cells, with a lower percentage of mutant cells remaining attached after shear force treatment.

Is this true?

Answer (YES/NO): NO